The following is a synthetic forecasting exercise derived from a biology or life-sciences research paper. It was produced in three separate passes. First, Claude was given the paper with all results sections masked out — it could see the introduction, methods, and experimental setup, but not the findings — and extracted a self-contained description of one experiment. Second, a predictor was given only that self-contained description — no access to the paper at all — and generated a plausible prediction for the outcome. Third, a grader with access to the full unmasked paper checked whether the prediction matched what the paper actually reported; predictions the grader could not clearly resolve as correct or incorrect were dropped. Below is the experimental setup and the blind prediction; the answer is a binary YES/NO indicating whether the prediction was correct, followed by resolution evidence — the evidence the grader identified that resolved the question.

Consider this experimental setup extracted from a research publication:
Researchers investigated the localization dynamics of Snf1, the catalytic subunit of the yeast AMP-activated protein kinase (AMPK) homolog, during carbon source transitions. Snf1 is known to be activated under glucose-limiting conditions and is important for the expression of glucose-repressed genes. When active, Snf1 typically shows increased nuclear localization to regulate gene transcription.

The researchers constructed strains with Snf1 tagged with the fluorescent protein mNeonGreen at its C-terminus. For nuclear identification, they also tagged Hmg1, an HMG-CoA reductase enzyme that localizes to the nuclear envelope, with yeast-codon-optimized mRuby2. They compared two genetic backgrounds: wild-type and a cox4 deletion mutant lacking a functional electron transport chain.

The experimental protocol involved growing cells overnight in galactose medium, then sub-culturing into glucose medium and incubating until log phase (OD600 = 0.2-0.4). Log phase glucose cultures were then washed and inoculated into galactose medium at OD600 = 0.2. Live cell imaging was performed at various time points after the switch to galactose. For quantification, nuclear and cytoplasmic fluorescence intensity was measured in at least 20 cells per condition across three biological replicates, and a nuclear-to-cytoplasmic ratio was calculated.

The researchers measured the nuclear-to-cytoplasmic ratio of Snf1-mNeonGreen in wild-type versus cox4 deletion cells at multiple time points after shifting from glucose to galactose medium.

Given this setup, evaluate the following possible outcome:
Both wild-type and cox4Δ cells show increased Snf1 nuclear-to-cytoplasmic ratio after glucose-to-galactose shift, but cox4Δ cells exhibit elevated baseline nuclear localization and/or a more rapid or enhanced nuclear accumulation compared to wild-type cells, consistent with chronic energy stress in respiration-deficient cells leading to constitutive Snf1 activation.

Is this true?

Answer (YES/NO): NO